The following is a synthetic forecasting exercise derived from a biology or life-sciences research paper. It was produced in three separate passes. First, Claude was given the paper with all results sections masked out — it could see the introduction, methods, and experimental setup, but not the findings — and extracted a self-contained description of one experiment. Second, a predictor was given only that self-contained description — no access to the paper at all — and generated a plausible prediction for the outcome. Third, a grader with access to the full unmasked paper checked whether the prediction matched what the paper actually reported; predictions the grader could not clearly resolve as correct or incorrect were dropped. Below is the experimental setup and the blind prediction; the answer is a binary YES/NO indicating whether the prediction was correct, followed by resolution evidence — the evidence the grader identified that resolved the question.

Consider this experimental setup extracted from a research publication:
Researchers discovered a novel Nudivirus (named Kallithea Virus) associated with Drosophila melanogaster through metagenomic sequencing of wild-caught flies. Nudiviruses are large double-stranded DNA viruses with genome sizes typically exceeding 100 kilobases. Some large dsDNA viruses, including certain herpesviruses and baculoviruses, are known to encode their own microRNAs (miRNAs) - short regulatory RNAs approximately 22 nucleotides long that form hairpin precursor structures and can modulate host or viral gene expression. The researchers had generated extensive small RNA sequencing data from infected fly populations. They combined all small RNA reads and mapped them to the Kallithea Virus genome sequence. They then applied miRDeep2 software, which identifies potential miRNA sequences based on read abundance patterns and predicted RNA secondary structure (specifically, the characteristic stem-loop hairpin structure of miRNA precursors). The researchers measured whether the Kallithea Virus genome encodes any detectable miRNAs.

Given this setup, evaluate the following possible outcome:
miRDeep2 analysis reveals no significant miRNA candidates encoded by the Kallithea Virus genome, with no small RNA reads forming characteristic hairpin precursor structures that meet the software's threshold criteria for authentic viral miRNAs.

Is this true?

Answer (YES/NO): NO